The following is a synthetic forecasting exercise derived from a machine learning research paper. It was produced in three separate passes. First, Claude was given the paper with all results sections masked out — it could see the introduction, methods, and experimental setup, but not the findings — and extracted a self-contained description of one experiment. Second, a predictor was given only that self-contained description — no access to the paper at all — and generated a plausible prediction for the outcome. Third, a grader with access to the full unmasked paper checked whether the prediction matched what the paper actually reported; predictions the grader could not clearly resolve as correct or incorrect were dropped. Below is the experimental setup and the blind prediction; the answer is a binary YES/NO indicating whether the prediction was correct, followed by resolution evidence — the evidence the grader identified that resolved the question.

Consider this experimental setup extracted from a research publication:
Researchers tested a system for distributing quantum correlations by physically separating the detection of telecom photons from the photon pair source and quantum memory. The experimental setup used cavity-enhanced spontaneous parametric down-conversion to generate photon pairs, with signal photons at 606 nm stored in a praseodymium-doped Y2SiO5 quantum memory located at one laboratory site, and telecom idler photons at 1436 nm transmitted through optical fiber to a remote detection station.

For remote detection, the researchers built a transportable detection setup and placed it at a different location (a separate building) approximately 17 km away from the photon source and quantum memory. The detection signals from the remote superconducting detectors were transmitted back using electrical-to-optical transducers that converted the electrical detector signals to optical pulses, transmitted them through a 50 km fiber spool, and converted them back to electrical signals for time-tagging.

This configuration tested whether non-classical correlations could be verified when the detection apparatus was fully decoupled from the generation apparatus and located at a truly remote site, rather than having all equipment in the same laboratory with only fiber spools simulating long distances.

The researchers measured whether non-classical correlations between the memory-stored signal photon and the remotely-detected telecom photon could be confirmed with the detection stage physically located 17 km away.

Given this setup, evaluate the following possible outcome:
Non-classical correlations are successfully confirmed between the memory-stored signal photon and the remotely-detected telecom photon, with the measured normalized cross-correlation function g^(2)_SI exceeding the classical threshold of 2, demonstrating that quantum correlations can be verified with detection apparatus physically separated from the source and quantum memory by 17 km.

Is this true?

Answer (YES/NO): YES